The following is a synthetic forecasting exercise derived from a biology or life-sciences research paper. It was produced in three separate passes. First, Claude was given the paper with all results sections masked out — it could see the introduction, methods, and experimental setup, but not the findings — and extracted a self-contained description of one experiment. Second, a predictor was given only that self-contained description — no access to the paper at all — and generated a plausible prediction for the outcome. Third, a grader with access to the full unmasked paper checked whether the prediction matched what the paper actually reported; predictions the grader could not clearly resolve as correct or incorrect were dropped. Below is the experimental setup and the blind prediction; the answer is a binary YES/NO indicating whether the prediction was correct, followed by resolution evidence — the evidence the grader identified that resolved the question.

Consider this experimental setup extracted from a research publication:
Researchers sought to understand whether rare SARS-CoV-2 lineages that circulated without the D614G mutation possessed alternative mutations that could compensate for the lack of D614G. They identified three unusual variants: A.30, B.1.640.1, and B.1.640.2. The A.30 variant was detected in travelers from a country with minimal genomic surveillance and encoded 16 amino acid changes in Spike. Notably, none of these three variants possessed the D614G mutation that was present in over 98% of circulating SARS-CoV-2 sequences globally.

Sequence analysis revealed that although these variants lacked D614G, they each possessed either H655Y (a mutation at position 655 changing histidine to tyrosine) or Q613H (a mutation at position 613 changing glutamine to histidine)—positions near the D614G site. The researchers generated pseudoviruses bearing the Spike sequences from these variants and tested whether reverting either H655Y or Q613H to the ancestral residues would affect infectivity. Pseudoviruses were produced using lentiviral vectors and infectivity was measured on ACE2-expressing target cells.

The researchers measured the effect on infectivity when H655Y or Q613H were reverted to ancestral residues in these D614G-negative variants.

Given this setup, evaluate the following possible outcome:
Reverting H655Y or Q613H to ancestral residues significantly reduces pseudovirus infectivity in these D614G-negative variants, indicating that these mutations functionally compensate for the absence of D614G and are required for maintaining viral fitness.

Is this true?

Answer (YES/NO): YES